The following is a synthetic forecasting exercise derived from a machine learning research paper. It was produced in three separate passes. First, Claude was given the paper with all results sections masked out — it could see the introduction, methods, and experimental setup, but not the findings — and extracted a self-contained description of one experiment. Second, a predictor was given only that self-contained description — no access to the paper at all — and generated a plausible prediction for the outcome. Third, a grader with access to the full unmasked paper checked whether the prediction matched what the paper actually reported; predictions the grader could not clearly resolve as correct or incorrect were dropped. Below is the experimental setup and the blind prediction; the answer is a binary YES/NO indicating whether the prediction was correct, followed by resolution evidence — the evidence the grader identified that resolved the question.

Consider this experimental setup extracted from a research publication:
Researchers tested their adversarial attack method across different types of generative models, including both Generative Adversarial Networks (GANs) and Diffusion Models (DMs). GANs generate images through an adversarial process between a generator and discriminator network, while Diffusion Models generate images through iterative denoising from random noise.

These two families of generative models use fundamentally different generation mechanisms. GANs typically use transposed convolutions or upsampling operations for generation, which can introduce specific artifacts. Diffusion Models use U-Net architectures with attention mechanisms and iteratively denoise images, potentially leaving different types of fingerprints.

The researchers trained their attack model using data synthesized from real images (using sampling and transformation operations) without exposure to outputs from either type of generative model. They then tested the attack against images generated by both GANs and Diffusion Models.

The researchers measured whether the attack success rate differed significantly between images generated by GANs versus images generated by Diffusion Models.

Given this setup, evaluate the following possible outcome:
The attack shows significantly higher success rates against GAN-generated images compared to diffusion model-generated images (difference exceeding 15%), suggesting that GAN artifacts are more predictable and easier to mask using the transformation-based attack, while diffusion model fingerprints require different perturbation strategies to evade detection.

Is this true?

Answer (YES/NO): NO